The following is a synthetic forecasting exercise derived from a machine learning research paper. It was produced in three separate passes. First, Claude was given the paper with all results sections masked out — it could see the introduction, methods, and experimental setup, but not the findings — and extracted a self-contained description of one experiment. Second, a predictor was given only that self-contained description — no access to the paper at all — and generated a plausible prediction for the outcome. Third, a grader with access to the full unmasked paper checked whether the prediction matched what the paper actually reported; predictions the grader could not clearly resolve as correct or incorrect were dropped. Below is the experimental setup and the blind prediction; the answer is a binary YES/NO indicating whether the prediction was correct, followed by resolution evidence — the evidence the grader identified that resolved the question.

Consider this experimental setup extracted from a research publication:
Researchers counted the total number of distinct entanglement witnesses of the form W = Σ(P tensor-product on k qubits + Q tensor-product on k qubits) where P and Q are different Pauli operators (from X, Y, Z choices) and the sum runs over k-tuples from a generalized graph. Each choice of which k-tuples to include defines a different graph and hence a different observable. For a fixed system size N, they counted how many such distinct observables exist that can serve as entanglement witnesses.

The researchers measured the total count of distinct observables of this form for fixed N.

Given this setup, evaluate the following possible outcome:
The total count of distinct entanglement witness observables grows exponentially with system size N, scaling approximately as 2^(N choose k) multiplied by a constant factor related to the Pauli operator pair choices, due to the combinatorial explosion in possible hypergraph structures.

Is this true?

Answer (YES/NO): NO